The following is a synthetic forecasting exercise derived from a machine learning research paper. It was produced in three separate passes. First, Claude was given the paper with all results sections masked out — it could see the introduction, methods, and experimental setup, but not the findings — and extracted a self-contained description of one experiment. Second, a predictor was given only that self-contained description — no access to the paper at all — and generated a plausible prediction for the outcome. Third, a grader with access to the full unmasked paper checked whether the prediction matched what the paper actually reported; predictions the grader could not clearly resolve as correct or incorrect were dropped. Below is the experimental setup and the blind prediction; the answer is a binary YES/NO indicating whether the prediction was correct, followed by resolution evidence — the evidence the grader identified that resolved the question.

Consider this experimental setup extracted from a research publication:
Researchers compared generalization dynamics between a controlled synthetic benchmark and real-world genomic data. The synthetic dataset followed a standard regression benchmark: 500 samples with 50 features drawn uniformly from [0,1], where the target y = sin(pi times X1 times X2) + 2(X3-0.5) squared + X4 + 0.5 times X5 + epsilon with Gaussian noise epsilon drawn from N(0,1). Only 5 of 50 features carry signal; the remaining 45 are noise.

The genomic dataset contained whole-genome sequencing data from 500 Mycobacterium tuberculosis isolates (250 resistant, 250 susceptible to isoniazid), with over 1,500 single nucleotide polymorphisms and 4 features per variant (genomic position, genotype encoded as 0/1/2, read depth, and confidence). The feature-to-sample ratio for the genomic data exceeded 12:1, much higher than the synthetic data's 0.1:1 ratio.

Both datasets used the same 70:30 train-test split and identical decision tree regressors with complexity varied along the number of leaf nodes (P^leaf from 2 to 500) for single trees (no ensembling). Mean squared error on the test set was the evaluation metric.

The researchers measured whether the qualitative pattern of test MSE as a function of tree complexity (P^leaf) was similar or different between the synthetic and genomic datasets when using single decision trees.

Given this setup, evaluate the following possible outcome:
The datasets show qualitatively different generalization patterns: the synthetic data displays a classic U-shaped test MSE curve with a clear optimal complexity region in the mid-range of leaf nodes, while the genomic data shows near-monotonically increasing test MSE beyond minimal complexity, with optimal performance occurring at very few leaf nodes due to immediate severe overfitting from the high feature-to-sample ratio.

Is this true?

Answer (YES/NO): NO